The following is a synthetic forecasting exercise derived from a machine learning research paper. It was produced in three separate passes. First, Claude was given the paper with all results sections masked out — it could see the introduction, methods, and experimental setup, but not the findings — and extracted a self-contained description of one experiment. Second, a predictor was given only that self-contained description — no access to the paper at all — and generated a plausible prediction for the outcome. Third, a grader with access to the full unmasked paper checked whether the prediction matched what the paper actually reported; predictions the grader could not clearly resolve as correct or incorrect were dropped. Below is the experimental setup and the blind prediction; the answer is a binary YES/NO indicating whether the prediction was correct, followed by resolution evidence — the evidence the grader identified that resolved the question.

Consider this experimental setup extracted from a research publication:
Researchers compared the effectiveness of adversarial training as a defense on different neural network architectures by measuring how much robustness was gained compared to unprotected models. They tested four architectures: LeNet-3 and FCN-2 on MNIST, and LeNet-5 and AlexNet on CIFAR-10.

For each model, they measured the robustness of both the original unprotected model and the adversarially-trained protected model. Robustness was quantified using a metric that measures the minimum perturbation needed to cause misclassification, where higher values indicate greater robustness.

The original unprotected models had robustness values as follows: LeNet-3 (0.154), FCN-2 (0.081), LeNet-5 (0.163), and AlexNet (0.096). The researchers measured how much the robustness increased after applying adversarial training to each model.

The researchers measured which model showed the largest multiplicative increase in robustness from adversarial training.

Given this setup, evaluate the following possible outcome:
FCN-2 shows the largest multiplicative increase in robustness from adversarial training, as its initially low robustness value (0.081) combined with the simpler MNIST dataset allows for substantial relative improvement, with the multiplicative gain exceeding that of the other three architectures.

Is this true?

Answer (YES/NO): YES